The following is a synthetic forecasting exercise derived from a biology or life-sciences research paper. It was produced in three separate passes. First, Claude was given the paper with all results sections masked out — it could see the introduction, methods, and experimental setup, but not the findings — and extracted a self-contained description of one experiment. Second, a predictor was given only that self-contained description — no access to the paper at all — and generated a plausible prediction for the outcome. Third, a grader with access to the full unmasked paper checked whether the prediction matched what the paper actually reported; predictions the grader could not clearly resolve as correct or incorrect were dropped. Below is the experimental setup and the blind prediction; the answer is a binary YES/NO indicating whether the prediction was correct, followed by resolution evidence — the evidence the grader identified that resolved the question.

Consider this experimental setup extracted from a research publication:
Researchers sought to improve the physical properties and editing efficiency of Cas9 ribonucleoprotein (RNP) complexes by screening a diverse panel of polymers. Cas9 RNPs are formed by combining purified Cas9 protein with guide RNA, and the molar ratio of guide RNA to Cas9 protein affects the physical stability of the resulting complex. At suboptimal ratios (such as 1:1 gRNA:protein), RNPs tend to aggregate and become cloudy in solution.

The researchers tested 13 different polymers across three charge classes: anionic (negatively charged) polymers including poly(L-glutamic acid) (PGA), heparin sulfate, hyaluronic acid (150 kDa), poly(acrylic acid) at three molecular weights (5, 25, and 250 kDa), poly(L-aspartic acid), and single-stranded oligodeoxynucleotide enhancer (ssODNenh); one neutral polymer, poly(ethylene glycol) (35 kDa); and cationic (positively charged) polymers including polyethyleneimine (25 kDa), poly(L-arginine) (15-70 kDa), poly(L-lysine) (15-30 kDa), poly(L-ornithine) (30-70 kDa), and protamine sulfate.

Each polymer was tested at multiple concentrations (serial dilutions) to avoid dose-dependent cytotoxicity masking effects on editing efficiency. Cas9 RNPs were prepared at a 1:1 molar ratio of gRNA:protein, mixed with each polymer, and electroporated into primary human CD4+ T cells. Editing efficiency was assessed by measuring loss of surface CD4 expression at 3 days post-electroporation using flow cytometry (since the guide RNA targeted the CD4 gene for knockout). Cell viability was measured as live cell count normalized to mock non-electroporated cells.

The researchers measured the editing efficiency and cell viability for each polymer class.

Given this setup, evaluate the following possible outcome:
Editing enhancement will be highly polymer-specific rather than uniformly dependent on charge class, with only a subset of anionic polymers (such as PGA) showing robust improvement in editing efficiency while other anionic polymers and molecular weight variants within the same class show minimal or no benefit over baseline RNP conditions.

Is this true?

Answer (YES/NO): NO